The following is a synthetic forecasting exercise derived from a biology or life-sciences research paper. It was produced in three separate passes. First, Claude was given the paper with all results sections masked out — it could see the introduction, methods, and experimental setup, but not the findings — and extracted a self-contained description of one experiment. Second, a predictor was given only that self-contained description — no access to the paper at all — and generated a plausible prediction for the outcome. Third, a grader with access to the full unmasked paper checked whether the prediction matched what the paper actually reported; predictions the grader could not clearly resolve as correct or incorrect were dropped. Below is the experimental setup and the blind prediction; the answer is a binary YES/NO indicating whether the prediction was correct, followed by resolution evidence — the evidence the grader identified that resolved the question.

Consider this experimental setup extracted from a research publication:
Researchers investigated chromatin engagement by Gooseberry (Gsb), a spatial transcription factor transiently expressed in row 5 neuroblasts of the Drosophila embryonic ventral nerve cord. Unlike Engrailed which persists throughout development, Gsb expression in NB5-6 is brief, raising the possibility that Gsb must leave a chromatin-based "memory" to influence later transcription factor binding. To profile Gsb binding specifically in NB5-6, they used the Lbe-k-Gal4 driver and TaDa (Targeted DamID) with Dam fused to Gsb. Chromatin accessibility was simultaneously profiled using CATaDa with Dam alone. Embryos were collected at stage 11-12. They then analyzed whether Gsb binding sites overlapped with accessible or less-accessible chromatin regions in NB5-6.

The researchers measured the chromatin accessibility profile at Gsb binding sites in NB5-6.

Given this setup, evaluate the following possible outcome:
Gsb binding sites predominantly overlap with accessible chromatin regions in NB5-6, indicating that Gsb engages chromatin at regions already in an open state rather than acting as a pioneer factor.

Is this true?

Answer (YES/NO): NO